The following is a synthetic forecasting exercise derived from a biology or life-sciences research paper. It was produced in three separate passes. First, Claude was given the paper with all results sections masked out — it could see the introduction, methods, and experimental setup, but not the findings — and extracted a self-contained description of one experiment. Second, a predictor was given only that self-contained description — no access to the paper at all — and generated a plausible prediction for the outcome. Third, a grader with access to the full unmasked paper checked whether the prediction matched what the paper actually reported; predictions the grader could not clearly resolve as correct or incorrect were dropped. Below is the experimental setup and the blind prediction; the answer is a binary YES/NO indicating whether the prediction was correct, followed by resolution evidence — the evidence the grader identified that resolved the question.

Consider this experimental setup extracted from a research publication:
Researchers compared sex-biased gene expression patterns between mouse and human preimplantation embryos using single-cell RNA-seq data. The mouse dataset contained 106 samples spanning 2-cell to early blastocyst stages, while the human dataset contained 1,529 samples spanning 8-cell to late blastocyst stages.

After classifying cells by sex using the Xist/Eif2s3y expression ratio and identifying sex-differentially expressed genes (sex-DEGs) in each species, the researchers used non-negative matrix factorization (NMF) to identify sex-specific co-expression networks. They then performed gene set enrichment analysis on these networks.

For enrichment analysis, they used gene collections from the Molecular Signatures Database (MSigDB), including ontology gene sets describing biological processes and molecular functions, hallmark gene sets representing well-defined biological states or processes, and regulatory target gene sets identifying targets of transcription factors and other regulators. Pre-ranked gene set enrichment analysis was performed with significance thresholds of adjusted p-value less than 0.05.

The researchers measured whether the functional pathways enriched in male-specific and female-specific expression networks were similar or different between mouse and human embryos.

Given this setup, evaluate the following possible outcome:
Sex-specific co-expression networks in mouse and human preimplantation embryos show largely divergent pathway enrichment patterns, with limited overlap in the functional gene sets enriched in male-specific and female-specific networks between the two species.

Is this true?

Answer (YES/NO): NO